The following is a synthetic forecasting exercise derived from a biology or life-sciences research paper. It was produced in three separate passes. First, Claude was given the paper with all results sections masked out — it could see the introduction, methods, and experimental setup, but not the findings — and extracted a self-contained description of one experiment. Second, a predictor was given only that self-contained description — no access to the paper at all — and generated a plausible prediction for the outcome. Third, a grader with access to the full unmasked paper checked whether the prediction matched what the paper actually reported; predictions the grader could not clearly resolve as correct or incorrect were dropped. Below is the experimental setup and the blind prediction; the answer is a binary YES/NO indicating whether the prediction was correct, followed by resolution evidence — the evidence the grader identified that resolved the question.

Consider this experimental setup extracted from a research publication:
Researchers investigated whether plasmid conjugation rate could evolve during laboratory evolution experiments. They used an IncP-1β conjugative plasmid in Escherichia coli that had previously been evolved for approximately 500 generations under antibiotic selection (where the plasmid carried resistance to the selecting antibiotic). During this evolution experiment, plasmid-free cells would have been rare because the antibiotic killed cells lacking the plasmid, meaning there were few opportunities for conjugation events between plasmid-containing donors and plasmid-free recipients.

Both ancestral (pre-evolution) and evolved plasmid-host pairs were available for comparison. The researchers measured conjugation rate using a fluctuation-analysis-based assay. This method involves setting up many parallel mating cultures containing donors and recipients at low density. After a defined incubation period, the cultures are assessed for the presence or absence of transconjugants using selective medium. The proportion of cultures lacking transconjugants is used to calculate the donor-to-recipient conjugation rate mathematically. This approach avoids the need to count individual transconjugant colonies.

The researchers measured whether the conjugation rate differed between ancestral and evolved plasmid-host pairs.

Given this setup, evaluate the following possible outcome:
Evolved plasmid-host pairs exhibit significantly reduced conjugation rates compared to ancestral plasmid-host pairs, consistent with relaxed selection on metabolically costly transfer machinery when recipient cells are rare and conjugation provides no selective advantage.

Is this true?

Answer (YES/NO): NO